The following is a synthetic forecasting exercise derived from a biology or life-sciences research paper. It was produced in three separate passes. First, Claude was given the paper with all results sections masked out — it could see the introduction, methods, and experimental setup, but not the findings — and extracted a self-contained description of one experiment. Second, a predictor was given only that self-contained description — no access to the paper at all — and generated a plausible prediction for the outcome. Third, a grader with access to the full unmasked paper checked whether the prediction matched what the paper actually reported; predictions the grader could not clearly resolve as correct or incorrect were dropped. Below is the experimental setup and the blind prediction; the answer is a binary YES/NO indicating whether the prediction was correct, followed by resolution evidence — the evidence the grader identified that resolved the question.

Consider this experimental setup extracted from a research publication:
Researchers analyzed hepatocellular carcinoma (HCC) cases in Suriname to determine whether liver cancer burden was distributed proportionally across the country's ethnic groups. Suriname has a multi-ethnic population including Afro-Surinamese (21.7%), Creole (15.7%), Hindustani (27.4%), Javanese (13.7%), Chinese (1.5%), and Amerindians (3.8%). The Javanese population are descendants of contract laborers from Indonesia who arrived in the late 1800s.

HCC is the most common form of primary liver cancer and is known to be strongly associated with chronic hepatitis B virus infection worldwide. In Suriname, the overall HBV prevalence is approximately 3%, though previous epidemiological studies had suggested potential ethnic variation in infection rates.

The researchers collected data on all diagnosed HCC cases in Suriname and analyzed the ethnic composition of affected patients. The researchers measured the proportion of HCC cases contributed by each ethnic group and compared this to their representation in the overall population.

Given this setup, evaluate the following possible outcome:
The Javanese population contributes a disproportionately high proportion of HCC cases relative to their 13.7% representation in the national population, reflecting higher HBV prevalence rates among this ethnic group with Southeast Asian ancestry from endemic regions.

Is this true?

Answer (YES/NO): YES